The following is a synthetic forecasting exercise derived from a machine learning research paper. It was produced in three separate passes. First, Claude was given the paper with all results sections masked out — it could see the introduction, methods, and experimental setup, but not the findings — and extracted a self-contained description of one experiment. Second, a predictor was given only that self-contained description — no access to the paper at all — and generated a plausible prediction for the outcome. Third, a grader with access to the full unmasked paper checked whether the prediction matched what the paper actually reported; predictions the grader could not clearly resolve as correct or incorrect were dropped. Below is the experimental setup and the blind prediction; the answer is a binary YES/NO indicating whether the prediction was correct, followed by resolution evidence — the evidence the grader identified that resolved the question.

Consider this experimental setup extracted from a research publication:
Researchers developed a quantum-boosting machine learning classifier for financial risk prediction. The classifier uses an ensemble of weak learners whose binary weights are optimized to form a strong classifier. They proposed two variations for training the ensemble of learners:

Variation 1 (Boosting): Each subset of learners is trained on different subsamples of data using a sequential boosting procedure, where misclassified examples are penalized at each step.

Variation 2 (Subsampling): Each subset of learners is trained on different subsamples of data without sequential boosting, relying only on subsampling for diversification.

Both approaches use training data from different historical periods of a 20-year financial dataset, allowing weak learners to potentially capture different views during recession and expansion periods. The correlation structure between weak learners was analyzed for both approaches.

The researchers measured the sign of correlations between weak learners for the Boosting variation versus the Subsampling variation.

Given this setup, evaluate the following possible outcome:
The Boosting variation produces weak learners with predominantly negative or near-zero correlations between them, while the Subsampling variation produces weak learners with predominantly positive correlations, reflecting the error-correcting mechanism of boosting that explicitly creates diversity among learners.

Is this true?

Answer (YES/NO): NO